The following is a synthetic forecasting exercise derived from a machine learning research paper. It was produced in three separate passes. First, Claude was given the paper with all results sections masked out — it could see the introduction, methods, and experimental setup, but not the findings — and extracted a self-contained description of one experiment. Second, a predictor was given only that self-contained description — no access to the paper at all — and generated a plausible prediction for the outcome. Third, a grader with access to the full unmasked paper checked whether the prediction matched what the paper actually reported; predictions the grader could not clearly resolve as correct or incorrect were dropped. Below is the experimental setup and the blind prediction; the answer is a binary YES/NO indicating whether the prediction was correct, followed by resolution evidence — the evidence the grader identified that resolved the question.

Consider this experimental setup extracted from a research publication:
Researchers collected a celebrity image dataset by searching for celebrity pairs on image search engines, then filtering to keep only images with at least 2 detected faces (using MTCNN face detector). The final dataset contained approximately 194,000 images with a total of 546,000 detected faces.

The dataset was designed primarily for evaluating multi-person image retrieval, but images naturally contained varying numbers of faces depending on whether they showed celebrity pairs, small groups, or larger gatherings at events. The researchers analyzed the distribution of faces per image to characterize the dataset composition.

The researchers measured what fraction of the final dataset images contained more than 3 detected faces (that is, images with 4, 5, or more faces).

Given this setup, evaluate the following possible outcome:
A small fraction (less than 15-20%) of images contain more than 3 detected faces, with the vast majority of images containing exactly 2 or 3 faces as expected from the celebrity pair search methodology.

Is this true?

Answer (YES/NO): YES